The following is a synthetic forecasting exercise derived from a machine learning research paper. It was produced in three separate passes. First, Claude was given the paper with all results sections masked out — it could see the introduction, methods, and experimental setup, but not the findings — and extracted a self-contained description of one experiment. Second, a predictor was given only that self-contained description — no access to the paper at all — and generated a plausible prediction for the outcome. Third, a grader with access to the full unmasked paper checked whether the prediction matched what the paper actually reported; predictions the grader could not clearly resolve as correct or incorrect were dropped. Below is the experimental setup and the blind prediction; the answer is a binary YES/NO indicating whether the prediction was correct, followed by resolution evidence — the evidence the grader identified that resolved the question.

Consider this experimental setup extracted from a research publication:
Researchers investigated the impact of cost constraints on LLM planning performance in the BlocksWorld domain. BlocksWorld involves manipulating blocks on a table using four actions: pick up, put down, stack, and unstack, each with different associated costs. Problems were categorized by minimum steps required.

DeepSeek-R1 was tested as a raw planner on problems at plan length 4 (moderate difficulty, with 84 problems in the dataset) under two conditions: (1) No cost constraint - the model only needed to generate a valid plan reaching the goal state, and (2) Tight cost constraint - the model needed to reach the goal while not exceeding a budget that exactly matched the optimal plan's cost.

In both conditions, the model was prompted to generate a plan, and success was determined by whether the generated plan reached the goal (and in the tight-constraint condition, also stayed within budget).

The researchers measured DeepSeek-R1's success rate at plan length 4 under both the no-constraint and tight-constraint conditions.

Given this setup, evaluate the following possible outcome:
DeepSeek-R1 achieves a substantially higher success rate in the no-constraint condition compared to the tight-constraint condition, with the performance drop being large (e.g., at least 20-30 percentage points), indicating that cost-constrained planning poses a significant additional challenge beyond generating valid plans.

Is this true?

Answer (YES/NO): YES